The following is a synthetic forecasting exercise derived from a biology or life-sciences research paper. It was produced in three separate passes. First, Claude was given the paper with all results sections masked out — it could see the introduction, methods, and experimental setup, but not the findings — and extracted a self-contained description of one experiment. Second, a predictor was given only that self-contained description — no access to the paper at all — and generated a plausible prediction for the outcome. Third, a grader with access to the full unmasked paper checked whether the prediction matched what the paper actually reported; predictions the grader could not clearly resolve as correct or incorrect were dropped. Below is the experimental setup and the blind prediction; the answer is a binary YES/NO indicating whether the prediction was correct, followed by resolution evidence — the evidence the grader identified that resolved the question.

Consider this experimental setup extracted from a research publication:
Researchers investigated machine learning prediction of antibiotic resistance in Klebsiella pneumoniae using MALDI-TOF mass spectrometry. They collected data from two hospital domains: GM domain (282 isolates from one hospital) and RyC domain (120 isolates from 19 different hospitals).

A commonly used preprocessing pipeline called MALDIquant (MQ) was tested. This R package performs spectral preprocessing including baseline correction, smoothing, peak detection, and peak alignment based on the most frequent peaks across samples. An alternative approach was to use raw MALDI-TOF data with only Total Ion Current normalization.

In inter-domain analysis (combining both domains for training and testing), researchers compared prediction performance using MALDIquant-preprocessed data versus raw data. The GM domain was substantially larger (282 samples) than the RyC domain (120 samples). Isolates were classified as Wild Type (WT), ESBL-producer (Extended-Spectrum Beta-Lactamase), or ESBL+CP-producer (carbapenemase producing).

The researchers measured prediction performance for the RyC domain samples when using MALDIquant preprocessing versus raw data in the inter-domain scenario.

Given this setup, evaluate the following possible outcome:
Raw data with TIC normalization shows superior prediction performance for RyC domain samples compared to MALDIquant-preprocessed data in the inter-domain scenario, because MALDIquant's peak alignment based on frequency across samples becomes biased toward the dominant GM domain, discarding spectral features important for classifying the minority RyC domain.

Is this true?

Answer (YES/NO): YES